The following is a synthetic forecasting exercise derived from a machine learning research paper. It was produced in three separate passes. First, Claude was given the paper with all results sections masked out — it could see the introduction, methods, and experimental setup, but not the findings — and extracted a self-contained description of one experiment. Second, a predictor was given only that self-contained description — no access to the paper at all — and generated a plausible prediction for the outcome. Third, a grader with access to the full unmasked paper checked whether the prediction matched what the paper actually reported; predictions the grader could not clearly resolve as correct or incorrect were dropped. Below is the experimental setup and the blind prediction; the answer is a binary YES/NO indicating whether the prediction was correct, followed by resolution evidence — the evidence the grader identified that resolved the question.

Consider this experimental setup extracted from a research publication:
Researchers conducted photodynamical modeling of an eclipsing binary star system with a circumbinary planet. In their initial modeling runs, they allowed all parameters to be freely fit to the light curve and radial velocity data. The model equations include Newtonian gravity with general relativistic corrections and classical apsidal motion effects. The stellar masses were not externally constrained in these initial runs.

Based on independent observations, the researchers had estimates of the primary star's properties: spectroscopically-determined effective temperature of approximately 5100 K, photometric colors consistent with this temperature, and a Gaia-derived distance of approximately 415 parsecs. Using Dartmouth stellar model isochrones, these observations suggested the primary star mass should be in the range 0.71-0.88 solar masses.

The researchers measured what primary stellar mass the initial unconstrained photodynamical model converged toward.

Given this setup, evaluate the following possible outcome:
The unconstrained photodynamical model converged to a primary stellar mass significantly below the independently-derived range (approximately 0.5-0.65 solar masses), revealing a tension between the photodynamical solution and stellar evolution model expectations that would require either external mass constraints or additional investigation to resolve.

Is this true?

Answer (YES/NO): NO